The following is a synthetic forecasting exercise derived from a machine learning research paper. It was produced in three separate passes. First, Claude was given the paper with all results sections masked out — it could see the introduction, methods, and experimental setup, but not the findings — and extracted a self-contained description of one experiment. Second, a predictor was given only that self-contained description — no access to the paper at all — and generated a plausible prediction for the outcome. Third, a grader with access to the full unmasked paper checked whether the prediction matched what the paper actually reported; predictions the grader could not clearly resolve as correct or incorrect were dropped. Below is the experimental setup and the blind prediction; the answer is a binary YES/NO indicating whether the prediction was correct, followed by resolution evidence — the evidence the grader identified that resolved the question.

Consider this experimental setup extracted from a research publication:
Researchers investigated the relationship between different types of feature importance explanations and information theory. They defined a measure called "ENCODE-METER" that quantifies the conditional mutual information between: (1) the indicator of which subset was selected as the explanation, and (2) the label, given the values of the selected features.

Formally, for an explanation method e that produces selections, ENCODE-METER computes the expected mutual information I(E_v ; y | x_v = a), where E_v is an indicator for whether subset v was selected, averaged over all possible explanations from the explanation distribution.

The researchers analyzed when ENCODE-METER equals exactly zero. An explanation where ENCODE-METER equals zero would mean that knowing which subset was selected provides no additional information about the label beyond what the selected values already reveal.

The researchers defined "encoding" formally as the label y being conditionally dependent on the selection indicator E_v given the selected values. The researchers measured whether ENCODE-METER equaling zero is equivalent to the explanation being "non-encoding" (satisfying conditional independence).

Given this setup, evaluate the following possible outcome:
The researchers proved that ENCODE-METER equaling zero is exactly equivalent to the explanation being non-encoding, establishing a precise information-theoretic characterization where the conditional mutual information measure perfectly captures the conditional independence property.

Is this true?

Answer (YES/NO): YES